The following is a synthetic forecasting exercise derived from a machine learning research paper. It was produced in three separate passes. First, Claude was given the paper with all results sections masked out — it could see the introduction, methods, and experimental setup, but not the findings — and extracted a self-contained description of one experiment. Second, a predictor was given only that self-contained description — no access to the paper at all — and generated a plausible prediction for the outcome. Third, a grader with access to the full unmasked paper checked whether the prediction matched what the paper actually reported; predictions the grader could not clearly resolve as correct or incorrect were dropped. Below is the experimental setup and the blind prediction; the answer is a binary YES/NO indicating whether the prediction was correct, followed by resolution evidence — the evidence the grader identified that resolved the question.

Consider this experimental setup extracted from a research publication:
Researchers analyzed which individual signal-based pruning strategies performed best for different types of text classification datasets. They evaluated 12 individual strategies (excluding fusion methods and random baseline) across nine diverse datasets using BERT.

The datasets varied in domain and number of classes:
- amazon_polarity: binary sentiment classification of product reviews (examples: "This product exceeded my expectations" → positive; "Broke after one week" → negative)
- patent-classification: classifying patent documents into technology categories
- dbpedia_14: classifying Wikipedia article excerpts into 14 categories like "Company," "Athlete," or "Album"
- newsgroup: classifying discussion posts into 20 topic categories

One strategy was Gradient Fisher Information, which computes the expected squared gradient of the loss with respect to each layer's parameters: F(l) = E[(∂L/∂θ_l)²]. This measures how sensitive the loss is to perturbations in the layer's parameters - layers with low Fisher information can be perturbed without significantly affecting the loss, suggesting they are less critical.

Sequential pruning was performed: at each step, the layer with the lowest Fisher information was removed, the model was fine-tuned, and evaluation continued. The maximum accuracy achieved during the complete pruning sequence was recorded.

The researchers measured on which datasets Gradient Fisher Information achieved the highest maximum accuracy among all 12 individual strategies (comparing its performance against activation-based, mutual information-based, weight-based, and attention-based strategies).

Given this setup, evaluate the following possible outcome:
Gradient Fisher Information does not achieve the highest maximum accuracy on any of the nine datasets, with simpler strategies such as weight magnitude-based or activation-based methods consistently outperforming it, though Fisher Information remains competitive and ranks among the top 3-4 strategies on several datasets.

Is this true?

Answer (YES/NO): NO